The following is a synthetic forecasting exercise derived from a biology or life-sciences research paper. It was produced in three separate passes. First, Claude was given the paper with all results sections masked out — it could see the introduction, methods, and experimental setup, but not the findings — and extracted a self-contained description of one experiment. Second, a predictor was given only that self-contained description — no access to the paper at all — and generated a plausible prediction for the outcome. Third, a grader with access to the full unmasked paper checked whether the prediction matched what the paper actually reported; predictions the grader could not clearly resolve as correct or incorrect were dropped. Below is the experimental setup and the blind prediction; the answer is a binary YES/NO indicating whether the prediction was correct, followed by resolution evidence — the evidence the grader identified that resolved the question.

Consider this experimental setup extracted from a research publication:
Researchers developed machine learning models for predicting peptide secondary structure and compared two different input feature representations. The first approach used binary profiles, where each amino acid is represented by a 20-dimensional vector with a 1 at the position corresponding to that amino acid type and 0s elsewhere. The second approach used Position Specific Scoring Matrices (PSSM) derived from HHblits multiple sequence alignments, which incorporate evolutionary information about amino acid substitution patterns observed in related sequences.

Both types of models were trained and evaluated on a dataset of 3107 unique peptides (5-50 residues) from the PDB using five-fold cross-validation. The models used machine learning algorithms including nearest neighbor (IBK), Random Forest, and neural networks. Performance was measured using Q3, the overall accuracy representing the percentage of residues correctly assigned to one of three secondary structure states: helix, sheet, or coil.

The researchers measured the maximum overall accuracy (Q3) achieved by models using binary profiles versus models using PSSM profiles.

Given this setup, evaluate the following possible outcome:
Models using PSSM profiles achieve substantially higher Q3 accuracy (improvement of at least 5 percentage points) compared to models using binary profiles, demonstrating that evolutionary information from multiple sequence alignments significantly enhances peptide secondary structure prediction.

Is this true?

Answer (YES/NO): NO